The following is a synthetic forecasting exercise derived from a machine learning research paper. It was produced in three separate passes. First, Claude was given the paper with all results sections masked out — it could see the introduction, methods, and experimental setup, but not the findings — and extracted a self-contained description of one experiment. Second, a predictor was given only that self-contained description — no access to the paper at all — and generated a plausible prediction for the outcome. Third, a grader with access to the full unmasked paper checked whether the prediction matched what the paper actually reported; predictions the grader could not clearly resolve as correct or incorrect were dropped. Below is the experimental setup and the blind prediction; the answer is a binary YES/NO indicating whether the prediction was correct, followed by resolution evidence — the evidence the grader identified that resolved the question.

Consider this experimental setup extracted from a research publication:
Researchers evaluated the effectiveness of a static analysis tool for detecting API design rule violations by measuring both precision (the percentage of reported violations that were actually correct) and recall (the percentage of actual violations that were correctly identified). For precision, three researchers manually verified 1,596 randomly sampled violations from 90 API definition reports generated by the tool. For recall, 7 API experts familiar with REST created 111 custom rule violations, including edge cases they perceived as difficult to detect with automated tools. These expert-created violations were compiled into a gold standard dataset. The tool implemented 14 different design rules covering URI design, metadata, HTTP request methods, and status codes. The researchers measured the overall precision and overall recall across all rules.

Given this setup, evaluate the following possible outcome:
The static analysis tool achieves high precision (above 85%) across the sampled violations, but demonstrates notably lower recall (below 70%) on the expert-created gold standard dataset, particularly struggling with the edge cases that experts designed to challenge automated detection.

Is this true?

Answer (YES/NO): YES